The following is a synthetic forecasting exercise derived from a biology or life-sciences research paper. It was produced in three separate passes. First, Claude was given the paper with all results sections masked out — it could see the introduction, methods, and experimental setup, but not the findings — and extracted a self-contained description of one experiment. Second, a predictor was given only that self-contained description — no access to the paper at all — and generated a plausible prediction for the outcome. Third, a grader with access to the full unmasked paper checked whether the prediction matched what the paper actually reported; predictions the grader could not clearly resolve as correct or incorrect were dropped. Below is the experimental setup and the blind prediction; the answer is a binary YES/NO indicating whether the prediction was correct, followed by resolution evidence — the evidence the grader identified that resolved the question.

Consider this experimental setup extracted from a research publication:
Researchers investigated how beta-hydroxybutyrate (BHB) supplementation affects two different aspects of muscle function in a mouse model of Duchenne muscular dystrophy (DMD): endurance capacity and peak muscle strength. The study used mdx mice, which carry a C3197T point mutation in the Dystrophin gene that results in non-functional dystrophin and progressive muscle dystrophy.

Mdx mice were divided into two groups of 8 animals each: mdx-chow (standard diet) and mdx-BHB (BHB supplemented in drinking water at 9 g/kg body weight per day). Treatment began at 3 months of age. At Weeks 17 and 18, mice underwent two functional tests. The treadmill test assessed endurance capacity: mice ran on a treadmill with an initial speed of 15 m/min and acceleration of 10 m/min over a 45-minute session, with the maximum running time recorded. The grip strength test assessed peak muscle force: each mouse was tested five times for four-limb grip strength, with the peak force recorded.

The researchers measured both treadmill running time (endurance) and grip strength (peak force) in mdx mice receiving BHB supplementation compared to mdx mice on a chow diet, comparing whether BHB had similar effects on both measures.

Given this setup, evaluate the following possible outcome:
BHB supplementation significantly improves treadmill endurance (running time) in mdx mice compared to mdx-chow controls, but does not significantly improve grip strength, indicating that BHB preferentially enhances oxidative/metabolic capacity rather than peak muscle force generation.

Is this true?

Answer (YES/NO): NO